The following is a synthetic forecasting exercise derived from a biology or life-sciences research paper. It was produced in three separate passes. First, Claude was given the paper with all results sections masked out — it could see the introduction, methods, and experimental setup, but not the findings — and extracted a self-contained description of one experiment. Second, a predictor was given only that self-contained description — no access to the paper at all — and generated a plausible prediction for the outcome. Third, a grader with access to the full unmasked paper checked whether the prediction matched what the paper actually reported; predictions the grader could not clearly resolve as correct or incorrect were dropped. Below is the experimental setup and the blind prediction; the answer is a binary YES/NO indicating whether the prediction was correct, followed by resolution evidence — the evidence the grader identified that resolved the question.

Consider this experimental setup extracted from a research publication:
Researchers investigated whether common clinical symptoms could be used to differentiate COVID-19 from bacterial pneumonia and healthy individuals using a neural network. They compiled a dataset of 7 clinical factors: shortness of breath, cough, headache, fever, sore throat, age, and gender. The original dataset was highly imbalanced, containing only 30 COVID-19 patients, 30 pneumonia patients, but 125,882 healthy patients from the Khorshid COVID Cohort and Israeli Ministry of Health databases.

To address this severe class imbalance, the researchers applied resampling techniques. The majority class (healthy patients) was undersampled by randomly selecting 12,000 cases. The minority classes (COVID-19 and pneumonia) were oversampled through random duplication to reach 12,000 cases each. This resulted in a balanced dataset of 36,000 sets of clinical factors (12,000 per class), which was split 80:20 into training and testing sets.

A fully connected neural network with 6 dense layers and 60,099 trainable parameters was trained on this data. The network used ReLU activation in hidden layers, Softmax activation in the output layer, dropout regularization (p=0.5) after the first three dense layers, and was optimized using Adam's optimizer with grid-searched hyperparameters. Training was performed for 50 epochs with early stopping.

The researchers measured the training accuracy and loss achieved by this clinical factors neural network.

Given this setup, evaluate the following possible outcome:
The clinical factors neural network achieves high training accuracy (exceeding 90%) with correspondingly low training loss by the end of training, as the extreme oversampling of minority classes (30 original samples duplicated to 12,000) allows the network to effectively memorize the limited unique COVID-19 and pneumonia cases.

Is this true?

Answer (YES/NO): YES